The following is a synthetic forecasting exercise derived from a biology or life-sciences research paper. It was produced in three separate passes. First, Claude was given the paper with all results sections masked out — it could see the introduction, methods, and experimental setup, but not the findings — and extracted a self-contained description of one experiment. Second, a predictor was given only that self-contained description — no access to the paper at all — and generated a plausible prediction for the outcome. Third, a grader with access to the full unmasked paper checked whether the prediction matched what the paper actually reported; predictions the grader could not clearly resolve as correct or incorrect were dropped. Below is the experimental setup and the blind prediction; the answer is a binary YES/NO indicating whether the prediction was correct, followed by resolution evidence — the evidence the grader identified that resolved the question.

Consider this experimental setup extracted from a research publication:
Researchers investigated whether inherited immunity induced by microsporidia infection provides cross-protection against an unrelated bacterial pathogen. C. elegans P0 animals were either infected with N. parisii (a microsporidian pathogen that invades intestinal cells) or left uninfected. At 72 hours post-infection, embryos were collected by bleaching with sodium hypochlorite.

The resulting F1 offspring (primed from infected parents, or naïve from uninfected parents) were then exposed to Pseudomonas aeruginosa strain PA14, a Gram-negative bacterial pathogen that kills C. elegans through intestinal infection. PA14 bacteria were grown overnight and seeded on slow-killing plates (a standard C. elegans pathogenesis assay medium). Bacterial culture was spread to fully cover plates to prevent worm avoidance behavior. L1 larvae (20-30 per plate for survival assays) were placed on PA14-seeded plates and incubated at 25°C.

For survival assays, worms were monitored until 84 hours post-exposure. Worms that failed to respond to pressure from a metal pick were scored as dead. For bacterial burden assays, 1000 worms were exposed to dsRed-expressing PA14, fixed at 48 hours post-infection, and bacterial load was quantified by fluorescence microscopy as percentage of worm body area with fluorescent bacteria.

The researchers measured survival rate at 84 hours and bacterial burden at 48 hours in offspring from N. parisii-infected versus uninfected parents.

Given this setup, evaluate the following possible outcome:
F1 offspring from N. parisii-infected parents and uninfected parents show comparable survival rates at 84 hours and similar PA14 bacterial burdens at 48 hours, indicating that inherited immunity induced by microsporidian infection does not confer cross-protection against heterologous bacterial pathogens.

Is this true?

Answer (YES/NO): NO